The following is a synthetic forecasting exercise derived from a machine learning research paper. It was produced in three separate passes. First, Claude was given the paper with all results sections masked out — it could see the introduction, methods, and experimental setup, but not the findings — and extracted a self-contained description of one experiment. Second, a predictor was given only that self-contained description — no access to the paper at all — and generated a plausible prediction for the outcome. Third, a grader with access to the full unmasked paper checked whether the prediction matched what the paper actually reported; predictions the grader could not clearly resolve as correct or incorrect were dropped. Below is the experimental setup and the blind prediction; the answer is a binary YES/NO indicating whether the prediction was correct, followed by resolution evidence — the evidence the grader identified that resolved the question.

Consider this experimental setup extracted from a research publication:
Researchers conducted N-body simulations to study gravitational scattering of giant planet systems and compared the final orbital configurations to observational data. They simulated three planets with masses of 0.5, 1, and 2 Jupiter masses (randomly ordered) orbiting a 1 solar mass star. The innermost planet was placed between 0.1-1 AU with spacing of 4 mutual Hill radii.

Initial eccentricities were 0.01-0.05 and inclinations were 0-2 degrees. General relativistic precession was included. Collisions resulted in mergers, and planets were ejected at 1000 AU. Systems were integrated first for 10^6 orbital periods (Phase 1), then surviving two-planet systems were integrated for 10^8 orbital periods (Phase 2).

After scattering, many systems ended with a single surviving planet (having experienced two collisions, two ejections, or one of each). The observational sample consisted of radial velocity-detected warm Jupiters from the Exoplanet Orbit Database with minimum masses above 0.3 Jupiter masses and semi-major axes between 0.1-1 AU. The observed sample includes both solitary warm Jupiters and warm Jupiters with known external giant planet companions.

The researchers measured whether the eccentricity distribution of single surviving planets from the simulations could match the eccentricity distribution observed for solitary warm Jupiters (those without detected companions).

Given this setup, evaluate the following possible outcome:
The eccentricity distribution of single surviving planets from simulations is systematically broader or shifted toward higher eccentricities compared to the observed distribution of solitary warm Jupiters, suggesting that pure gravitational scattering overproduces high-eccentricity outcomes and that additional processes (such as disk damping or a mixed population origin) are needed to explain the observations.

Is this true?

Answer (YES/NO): YES